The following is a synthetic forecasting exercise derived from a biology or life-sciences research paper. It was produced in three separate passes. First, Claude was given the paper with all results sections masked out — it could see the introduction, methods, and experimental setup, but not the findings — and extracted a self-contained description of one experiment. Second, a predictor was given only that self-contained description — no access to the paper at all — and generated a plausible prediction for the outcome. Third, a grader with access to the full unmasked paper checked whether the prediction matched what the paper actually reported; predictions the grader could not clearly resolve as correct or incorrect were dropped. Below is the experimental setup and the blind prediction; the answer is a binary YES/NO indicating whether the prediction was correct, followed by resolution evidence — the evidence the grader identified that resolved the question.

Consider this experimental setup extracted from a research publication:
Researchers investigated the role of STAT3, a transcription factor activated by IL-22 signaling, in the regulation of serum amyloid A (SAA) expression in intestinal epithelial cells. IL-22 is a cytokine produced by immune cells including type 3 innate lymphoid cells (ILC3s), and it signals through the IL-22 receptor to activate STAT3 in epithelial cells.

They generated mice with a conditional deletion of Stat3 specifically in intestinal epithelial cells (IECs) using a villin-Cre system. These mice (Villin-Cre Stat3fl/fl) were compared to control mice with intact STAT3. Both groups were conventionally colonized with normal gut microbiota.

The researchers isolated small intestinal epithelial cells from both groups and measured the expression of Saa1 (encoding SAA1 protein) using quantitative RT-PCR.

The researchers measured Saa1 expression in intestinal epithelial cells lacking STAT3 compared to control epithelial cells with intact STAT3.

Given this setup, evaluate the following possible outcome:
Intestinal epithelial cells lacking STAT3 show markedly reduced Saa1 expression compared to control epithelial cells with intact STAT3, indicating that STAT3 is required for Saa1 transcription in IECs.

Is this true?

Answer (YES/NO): YES